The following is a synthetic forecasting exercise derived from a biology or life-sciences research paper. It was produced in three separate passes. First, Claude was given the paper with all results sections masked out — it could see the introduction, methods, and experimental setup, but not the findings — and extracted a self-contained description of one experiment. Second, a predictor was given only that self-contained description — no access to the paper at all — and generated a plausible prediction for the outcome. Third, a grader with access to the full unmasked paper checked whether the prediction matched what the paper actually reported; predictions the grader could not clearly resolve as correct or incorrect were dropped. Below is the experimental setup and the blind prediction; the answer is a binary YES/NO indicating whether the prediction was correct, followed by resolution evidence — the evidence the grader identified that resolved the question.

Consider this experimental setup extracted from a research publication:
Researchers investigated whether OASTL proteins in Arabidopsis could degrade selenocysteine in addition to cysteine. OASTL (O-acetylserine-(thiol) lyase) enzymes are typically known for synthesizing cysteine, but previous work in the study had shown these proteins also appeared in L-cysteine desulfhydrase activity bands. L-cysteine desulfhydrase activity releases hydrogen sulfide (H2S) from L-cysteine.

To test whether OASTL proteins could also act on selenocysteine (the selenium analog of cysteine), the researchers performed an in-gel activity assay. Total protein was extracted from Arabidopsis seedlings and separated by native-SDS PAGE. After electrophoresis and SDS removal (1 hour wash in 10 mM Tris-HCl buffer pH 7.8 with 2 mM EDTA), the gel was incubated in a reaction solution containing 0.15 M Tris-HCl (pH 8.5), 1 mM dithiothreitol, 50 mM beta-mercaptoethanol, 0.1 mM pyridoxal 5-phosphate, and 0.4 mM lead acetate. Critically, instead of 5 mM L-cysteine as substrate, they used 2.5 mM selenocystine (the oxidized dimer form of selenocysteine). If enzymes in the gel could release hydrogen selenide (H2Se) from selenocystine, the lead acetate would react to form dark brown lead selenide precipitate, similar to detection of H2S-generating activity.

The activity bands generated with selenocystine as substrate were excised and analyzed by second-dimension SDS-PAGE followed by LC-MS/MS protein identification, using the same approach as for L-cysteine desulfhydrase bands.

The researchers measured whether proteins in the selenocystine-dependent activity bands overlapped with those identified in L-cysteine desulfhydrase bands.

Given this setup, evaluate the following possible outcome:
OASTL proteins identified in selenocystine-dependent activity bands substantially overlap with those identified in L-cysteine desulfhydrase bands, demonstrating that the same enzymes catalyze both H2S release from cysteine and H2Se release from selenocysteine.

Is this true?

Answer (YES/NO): YES